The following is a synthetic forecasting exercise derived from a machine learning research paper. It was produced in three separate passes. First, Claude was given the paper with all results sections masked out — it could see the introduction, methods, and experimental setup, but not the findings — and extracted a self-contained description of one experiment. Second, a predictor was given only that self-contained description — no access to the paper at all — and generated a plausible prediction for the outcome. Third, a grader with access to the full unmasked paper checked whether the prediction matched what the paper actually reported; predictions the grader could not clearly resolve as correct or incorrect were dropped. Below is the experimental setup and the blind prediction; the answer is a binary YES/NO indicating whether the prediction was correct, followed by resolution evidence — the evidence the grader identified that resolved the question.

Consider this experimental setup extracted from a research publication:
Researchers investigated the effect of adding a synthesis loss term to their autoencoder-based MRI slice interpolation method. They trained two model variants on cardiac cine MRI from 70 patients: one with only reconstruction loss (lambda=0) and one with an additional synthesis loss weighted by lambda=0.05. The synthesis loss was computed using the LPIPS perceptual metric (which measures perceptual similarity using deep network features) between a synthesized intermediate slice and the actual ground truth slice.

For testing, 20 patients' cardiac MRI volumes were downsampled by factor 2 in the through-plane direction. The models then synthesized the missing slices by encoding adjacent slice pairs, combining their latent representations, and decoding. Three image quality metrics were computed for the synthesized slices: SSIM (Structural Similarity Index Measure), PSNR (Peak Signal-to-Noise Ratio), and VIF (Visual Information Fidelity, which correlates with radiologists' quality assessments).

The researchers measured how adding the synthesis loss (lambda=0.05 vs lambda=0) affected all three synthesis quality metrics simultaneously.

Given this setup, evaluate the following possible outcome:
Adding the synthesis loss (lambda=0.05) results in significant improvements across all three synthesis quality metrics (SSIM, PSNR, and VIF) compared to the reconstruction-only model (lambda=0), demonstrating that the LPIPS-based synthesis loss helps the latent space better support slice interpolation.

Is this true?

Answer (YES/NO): NO